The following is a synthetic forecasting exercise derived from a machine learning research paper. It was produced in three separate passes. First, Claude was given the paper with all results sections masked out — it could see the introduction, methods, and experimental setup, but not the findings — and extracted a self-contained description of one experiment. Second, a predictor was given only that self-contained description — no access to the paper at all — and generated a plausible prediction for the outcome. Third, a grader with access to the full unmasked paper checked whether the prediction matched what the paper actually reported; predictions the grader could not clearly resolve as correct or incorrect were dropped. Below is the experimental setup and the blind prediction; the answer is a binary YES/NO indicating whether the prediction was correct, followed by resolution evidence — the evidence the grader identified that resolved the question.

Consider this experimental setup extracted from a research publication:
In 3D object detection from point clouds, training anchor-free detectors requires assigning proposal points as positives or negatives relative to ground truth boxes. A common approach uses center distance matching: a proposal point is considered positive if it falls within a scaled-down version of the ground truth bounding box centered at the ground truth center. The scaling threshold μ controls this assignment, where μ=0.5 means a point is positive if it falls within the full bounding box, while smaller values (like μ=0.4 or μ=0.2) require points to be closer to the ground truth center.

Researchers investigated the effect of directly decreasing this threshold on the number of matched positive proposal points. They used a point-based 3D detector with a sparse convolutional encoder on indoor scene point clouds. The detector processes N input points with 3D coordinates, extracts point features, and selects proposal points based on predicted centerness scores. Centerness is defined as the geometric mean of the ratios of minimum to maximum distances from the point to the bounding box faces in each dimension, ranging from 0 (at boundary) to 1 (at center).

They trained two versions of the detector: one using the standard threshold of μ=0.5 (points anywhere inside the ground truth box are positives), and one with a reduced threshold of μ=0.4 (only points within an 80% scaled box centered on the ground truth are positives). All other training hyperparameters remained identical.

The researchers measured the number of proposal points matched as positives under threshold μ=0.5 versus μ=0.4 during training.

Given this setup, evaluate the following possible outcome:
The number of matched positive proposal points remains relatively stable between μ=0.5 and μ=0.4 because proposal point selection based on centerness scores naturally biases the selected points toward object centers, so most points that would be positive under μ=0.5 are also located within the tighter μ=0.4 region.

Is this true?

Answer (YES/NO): NO